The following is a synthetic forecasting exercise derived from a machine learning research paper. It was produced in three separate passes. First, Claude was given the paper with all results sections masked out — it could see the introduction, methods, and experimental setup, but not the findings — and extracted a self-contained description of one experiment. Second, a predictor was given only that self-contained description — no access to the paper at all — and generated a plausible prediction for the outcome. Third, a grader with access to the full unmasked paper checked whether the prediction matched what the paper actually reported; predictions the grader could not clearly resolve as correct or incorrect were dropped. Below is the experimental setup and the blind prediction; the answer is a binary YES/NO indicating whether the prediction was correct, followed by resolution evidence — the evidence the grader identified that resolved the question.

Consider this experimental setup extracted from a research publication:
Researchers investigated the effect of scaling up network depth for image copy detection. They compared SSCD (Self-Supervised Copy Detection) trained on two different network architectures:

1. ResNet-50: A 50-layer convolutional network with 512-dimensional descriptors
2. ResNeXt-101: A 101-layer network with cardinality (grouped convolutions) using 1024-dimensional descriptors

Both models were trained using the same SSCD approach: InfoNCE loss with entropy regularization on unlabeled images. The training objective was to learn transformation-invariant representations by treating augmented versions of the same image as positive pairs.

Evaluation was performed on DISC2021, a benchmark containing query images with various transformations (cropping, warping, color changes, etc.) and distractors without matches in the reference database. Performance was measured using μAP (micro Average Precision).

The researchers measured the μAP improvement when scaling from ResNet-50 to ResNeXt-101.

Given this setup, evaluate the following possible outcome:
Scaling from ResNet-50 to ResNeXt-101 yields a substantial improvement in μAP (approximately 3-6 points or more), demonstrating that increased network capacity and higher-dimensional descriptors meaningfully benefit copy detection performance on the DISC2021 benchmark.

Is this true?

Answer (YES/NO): NO